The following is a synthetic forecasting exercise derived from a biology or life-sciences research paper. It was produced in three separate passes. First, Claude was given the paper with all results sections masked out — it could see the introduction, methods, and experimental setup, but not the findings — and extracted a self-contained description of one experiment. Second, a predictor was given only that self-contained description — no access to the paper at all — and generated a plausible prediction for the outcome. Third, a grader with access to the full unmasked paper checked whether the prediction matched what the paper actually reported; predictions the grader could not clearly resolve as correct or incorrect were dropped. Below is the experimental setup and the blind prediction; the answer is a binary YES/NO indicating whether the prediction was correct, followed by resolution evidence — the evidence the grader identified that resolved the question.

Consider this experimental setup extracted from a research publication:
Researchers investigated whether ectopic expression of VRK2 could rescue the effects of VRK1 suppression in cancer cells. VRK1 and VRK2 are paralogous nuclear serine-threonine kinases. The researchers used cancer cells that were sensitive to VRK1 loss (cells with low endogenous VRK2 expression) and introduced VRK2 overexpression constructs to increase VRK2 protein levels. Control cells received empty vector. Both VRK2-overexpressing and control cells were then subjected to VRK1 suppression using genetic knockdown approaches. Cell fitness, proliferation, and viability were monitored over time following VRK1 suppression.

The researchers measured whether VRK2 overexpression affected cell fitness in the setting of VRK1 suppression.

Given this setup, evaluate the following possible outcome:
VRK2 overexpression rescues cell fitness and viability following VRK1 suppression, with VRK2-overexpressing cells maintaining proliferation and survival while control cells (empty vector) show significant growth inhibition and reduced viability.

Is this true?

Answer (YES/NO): YES